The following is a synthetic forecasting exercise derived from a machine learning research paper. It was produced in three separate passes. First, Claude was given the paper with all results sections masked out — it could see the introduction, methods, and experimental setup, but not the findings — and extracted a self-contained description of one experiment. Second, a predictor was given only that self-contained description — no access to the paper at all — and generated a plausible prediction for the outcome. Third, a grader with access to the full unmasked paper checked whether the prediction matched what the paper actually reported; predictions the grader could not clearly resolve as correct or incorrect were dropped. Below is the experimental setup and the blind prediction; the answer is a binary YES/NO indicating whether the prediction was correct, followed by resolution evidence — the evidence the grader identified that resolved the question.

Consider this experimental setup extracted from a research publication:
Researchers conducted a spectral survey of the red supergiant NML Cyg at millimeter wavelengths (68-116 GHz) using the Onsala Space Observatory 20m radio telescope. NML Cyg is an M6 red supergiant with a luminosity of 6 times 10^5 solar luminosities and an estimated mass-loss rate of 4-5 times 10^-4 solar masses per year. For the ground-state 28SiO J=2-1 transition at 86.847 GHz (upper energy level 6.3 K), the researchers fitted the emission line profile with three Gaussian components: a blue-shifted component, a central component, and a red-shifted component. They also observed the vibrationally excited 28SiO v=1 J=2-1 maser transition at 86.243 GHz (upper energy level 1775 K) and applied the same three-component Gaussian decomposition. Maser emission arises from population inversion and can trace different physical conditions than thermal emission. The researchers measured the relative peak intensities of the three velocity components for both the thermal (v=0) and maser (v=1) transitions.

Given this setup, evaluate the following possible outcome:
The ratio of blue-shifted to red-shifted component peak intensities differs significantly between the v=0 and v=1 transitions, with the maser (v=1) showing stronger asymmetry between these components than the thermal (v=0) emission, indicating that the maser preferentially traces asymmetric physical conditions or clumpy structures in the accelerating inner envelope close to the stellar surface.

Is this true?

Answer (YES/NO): YES